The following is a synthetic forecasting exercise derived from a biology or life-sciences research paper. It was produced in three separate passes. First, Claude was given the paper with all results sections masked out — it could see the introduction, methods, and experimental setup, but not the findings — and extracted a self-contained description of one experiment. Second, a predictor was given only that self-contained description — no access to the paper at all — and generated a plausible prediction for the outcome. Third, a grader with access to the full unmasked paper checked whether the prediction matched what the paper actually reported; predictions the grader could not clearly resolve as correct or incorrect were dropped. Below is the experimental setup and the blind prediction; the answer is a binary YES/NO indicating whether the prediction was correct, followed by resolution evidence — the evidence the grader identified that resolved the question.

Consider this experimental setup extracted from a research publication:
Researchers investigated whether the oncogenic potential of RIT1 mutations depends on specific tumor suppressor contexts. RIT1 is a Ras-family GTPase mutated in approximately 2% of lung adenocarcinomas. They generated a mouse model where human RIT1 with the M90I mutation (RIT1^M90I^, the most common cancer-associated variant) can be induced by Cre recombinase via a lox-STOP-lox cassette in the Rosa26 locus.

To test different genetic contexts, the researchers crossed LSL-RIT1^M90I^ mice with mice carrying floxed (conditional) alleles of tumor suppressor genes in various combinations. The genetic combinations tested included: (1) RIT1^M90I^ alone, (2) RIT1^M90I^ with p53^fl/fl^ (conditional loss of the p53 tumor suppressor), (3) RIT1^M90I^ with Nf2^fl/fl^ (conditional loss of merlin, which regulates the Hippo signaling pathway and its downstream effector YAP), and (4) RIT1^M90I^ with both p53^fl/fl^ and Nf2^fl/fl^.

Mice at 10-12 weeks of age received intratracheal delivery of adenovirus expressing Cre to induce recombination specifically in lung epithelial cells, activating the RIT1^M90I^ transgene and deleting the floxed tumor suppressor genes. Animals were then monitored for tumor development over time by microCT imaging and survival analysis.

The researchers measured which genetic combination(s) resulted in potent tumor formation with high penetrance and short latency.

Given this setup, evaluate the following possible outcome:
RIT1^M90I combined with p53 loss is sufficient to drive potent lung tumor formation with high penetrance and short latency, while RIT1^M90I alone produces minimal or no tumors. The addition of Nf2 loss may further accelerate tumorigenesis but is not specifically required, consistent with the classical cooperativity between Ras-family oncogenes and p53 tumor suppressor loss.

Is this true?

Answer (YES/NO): NO